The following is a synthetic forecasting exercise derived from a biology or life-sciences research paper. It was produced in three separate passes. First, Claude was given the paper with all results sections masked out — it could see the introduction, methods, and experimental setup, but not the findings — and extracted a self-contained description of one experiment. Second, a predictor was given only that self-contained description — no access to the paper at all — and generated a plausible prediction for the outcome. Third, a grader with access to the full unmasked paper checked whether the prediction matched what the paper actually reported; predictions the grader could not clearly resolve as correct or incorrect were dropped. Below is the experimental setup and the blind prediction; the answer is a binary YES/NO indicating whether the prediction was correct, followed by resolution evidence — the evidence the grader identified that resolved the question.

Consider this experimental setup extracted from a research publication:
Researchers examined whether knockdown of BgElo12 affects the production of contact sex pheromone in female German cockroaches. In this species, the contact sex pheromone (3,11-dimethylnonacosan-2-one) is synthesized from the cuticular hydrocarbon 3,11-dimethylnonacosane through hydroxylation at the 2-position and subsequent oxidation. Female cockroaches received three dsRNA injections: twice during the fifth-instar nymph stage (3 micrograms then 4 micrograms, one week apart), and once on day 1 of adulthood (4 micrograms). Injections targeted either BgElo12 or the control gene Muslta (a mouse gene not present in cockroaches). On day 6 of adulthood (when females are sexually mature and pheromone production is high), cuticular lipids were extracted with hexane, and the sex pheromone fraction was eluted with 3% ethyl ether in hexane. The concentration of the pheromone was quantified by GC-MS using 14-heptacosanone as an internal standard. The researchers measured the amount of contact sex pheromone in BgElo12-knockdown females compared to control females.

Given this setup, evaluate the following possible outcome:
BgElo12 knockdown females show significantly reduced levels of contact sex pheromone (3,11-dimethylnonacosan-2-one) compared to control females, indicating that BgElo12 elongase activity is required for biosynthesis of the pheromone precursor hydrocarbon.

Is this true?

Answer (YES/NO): YES